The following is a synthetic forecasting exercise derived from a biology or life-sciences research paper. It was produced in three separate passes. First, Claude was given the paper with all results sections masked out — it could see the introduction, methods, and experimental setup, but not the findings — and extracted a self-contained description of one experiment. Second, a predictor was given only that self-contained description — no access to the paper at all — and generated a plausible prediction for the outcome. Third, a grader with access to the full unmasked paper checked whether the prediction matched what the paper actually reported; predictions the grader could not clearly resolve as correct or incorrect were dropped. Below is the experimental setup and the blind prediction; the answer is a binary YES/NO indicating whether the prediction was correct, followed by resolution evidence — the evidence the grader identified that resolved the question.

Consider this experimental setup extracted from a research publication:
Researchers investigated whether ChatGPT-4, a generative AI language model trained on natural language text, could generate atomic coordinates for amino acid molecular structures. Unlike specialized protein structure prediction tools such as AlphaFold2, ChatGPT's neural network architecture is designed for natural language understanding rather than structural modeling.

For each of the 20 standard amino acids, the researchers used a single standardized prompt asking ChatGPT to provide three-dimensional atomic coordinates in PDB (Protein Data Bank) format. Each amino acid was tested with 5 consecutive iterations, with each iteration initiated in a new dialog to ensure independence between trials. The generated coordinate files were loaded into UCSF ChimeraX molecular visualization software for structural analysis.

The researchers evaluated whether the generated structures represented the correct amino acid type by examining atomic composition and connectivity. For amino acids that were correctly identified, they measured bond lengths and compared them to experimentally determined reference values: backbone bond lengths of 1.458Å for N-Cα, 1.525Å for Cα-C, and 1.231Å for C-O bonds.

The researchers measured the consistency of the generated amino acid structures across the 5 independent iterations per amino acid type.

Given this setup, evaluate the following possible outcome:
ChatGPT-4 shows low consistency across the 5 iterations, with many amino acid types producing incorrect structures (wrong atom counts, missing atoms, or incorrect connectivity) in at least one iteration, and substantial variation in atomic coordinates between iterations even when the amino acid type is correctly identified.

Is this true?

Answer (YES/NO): NO